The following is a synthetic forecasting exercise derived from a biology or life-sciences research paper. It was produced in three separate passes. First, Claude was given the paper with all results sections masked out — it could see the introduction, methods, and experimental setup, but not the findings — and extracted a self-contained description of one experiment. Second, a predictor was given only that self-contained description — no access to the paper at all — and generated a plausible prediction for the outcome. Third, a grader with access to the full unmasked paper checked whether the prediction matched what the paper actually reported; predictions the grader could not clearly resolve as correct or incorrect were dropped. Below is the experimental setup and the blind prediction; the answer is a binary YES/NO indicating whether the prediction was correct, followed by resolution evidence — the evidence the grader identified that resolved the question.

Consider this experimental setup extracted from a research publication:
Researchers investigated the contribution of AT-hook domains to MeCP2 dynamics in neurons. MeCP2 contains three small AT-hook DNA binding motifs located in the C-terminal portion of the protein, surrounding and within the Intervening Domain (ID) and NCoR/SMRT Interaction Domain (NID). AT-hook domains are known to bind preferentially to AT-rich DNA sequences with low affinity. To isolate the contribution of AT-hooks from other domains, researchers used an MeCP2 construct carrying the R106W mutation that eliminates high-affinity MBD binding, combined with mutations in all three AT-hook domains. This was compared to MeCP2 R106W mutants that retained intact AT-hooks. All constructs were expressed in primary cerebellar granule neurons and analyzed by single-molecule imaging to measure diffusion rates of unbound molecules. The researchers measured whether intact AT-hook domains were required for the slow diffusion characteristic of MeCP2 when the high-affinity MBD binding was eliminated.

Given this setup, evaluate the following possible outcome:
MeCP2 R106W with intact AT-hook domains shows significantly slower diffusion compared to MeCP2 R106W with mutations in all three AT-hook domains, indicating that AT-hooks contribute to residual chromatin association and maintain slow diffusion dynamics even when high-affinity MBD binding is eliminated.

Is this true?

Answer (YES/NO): YES